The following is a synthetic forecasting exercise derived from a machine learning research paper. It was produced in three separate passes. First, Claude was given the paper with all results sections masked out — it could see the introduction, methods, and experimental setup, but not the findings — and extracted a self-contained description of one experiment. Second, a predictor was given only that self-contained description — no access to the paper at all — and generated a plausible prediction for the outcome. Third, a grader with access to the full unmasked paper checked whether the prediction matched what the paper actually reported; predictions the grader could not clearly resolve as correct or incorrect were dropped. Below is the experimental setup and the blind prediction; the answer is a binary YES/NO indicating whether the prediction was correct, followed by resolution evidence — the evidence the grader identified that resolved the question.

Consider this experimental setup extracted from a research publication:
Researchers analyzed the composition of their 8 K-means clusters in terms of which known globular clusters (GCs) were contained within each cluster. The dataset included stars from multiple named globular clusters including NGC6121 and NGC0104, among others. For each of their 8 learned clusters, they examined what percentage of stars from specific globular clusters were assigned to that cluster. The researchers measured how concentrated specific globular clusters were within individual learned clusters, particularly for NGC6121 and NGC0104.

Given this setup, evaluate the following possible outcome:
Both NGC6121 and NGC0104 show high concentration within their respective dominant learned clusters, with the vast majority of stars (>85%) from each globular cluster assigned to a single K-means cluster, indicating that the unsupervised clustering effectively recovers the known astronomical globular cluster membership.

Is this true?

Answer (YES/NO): YES